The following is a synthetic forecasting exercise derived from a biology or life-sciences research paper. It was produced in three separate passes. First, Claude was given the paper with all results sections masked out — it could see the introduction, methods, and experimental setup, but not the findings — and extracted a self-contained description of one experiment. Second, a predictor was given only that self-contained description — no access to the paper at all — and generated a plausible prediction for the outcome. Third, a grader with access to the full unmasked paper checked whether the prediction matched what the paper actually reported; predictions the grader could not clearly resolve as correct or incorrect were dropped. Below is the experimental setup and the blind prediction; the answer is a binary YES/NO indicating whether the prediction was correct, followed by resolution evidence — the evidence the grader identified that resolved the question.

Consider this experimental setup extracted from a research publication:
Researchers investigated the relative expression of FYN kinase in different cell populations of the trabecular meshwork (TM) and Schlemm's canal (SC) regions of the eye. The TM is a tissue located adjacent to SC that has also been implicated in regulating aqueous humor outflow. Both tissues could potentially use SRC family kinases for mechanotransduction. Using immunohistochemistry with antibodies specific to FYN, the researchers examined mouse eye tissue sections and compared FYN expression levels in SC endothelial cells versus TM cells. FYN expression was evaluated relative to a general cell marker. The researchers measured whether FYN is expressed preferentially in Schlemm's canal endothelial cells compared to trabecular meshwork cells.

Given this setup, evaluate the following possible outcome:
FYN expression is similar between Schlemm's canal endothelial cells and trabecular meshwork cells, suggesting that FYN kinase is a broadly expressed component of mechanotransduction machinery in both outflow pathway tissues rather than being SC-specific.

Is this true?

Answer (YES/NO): NO